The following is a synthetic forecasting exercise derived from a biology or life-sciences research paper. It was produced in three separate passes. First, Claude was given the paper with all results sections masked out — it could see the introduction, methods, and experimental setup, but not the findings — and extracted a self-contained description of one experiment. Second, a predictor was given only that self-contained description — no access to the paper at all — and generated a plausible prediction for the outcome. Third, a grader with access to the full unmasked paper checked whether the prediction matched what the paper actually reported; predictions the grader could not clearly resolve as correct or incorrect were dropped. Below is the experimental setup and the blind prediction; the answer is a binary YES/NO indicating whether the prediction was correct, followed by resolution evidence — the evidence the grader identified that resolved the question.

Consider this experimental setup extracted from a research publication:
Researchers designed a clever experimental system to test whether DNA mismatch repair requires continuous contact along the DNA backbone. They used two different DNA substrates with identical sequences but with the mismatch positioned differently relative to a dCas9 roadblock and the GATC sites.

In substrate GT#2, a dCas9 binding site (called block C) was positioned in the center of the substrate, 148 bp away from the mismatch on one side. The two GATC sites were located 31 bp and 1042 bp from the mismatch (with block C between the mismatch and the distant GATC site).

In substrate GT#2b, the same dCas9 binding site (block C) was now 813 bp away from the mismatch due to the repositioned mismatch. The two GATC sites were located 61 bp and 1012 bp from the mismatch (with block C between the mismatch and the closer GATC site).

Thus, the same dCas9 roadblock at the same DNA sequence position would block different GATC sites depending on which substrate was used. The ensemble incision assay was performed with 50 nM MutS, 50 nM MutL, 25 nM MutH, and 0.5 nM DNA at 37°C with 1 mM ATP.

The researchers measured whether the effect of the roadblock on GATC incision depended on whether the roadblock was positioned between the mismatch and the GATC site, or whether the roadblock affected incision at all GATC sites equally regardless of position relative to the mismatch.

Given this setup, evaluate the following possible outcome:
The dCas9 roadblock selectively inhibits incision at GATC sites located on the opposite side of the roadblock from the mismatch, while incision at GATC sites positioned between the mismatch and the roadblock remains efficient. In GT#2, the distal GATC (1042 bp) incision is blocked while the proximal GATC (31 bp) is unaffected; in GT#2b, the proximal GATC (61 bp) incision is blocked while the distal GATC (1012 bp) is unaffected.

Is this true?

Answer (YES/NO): NO